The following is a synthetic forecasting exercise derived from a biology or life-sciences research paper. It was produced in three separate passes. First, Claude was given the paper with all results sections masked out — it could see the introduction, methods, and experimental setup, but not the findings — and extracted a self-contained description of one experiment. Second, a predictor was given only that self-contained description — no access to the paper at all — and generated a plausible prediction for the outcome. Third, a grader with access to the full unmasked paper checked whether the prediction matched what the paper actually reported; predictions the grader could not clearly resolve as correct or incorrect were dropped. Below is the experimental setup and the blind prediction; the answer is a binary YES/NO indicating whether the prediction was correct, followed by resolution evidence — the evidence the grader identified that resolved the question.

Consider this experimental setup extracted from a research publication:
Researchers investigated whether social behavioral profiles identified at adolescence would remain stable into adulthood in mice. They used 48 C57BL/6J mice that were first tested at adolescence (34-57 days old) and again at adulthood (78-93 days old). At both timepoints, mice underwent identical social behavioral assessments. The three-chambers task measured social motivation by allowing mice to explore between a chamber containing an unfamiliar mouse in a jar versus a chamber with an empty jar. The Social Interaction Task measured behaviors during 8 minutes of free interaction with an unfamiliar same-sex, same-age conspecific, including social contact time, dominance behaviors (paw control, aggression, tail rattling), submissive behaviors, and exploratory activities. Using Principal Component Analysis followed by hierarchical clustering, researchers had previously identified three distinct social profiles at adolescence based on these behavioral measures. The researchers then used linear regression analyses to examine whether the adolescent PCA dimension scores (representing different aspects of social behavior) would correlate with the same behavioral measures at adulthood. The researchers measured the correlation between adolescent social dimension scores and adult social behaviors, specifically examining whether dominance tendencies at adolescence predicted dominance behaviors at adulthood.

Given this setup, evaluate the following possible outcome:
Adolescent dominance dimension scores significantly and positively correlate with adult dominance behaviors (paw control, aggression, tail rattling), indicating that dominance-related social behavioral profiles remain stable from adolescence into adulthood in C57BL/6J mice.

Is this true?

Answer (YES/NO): YES